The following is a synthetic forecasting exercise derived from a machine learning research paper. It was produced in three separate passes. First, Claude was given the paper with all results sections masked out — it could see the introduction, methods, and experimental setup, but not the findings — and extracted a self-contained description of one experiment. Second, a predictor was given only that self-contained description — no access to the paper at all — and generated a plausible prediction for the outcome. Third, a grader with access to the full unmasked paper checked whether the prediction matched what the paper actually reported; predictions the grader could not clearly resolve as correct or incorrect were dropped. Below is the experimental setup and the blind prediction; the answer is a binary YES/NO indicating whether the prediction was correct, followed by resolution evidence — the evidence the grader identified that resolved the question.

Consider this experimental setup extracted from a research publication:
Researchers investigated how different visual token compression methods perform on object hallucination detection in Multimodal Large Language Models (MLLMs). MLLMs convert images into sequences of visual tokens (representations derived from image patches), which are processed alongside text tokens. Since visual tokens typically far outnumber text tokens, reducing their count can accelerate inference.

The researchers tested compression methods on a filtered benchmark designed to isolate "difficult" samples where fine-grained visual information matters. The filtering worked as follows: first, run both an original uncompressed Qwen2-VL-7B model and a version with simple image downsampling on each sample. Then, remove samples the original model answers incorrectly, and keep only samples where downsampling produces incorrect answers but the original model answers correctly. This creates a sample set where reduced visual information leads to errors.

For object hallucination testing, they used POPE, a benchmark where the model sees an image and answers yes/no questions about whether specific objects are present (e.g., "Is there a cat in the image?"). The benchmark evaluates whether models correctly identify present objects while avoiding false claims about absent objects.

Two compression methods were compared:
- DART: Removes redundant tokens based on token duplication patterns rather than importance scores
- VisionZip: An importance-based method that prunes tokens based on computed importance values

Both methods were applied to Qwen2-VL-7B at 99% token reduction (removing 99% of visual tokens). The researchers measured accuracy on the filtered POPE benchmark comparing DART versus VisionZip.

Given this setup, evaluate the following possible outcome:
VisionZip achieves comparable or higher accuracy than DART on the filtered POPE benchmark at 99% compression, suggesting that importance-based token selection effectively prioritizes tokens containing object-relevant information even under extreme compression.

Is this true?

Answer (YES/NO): YES